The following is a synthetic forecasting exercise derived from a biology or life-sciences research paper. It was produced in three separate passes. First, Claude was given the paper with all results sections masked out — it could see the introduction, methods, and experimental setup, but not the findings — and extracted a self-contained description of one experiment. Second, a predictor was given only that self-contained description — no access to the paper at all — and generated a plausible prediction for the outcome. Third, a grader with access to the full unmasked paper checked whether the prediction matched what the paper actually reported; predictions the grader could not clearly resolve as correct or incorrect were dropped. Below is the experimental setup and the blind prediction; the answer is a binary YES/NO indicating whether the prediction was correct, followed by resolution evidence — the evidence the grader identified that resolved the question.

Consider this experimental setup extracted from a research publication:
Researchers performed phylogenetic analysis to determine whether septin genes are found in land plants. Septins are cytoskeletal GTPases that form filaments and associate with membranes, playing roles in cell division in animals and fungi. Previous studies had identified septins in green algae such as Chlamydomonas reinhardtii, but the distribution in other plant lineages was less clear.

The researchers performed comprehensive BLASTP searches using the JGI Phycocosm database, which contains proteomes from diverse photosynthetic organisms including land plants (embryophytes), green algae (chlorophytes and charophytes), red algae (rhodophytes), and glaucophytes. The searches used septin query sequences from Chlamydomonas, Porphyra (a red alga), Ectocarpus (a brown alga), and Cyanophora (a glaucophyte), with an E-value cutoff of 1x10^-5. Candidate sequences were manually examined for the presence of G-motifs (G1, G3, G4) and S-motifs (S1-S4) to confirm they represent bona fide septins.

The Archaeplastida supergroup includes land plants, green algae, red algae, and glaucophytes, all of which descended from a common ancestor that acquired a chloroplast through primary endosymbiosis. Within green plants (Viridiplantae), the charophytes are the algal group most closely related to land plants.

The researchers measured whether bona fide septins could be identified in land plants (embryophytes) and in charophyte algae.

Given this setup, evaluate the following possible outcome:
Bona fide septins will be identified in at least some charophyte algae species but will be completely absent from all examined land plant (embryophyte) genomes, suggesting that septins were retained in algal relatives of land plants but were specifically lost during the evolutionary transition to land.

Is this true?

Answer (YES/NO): YES